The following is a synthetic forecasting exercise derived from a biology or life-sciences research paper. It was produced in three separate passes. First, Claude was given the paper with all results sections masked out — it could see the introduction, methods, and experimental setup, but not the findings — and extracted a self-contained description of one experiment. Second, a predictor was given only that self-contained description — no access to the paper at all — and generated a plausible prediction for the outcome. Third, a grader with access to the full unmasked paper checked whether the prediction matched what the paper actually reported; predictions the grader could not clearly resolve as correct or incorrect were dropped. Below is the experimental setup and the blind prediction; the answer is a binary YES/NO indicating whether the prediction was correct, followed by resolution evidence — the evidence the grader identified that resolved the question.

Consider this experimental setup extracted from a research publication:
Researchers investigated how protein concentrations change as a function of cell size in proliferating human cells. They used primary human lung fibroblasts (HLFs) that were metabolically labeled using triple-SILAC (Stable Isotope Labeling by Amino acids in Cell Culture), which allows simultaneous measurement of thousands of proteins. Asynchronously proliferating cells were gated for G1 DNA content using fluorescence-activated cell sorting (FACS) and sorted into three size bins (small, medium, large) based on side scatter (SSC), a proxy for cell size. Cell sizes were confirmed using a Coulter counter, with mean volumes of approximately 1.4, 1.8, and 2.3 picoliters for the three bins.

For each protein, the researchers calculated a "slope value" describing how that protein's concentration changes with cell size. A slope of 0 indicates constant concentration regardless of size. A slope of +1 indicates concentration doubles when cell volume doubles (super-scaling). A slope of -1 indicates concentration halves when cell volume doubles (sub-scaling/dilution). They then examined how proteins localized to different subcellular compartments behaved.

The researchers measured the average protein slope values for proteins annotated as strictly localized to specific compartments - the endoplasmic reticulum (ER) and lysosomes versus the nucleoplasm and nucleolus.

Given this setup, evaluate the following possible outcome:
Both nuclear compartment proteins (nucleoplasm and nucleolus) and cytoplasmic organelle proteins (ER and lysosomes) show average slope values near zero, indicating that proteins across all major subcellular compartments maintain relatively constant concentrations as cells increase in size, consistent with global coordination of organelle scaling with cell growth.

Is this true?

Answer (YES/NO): NO